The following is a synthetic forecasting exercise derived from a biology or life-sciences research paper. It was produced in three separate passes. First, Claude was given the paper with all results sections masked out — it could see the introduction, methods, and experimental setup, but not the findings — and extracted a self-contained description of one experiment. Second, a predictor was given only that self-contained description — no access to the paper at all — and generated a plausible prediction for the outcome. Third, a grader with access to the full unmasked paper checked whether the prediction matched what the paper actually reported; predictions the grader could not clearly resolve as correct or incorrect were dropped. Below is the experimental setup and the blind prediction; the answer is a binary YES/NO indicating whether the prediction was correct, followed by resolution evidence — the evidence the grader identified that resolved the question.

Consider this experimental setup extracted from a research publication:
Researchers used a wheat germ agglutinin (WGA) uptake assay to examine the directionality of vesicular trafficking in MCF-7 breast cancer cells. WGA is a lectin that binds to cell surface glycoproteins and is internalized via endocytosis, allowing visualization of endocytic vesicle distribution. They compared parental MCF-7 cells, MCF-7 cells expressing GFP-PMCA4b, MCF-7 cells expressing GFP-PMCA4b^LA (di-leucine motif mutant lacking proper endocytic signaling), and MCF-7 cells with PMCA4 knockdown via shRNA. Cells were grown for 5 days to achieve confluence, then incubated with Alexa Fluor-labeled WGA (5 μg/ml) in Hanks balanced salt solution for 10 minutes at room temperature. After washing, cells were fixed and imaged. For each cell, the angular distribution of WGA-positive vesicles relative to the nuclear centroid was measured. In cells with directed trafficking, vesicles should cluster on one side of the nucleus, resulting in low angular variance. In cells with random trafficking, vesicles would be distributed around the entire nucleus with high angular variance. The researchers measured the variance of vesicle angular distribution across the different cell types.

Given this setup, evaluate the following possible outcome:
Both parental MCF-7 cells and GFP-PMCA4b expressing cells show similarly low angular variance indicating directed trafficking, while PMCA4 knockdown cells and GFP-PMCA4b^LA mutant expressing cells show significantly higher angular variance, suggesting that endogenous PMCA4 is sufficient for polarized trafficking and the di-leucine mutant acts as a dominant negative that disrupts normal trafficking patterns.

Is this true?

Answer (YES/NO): NO